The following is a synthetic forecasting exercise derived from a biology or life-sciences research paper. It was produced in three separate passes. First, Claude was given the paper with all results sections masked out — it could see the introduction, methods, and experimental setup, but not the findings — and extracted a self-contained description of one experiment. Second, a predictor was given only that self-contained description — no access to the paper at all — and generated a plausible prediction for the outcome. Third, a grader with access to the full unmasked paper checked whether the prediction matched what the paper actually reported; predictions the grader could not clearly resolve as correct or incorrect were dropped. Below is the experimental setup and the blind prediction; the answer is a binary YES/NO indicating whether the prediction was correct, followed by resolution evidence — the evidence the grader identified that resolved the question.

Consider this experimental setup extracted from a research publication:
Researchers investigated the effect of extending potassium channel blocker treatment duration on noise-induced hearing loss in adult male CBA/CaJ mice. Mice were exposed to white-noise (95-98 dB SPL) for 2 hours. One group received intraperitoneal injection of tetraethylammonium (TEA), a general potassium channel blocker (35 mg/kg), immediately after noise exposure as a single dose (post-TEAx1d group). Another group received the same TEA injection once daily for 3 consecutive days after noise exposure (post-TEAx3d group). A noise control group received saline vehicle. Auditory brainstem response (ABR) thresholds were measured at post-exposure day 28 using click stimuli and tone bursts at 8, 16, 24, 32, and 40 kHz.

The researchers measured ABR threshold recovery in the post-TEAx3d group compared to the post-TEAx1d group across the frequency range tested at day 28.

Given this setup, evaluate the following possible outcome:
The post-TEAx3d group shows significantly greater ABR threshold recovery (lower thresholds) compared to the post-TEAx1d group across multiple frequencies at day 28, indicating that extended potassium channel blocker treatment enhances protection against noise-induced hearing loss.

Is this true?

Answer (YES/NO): YES